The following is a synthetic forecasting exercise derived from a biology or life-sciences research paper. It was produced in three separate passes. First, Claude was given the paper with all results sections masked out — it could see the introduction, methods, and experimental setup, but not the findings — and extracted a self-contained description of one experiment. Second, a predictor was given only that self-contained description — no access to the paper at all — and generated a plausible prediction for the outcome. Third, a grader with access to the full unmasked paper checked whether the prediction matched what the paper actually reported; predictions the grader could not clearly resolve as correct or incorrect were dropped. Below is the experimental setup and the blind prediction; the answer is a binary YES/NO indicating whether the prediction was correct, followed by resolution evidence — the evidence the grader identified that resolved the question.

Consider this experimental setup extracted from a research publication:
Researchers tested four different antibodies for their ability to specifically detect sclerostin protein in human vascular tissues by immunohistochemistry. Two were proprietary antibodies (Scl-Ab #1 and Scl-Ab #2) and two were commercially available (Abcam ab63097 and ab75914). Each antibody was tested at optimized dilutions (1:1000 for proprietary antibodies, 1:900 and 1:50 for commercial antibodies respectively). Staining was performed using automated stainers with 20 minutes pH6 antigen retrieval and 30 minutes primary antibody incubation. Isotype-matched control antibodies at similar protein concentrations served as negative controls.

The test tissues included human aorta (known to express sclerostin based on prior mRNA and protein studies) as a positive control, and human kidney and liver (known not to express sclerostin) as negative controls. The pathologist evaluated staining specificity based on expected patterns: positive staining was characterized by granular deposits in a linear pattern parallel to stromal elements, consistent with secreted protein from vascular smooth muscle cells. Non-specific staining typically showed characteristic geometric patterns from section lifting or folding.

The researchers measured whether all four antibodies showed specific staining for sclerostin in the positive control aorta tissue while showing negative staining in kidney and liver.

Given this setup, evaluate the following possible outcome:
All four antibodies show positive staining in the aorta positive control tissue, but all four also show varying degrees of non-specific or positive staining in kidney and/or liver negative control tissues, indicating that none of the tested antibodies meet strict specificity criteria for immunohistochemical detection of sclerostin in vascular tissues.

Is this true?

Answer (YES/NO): NO